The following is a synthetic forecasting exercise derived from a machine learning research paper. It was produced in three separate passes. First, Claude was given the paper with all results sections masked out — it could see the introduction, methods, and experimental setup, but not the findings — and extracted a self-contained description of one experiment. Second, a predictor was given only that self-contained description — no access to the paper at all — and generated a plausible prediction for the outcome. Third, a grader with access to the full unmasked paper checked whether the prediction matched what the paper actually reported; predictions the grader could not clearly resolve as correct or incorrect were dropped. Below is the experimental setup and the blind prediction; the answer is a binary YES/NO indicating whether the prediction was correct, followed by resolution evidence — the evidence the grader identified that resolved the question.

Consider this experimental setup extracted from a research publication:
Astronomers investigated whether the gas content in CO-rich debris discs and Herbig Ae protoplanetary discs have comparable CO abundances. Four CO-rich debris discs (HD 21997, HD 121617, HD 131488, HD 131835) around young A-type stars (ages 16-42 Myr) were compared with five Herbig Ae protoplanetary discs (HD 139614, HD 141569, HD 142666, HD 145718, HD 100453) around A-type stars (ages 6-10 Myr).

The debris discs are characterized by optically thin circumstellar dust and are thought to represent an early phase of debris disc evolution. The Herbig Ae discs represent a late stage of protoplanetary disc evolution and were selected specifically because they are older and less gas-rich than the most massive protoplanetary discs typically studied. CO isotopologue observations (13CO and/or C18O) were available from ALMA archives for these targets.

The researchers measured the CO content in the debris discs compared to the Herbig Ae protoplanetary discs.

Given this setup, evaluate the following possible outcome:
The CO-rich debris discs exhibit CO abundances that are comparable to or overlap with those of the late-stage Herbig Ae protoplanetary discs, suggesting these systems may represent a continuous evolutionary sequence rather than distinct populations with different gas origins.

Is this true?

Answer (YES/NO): YES